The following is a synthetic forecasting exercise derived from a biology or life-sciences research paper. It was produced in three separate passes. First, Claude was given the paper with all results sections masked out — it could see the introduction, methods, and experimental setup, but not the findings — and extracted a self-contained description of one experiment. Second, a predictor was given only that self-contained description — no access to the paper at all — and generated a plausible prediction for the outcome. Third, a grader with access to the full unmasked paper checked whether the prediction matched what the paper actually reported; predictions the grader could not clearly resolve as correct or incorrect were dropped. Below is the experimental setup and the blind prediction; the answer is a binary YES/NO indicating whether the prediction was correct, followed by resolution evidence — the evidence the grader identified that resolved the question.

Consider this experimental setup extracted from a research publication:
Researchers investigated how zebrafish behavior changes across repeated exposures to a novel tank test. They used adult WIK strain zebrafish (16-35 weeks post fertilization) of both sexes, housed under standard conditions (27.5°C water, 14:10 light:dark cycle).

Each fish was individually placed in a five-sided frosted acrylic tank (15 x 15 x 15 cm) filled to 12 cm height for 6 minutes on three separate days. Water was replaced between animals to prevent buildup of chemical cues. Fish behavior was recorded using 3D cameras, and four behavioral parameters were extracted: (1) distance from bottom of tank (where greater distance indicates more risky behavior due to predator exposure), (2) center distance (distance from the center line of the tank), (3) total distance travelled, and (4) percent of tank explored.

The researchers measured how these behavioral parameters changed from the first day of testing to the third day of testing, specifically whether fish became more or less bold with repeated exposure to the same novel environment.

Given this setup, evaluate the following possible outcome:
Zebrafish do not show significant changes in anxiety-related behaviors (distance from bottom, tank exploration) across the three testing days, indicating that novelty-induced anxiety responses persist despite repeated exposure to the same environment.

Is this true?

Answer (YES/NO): YES